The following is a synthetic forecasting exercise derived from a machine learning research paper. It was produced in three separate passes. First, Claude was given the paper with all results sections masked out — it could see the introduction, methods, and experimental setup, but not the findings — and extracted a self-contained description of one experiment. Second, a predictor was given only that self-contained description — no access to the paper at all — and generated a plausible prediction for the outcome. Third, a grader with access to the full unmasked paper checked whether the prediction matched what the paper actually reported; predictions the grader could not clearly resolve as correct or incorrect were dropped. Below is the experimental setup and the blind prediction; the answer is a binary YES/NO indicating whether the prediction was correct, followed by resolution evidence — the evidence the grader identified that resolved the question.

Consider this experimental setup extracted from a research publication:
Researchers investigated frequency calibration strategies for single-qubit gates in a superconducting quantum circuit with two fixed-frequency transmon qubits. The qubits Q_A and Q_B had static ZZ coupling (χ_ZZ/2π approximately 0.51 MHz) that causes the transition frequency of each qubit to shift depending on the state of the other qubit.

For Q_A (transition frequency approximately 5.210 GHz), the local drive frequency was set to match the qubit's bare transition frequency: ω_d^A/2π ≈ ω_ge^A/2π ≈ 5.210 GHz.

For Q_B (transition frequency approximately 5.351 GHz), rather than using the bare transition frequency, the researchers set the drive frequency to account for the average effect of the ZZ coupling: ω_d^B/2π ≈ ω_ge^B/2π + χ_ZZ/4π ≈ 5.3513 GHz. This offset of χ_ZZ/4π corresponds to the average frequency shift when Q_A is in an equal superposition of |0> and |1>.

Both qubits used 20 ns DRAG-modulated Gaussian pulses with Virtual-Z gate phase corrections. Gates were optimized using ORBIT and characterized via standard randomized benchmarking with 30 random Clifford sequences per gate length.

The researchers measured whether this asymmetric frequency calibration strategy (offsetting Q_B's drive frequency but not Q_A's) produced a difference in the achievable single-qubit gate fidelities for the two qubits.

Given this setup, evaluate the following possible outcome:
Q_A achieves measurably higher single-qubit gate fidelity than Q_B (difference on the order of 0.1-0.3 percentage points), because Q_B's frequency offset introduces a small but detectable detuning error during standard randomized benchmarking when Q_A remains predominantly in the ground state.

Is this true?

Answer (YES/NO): NO